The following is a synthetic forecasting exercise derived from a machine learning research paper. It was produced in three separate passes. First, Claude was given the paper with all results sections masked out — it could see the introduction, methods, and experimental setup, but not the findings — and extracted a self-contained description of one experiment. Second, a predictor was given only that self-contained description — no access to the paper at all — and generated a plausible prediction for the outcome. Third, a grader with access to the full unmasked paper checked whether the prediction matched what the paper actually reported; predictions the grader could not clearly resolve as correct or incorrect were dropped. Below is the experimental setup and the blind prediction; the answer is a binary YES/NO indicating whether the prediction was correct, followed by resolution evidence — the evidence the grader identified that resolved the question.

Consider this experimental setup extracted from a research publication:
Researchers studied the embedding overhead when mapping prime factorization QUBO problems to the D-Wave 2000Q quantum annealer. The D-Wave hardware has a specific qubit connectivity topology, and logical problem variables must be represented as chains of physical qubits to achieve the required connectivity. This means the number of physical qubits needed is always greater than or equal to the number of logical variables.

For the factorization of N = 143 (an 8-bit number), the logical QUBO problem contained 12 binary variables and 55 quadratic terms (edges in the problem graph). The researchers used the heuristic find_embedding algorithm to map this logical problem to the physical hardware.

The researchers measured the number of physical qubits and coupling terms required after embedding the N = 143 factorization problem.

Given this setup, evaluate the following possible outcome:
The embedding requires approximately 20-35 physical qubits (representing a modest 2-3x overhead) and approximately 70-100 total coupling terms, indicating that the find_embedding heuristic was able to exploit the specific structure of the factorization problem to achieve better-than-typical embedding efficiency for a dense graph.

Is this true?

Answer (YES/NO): NO